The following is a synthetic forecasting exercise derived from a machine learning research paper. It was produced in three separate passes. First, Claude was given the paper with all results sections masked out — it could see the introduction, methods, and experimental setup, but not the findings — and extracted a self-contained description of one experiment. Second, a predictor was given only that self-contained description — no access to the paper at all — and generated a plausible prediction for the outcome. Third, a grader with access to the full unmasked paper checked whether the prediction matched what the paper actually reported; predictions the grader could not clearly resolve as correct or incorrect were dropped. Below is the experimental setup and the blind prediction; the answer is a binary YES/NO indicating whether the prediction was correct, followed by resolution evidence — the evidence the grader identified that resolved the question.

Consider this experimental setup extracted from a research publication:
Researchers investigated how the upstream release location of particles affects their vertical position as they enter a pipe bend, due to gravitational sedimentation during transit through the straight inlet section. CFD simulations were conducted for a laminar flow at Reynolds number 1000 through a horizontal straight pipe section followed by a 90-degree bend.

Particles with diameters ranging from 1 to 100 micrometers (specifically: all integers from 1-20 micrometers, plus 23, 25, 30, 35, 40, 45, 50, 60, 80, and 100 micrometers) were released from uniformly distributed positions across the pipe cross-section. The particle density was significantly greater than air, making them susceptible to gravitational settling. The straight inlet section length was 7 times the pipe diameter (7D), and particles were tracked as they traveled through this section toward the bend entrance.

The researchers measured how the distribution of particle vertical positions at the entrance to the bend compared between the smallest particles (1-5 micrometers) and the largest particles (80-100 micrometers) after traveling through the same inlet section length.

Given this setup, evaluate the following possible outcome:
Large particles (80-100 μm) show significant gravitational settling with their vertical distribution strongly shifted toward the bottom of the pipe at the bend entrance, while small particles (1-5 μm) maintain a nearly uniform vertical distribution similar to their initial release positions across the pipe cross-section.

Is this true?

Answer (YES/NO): YES